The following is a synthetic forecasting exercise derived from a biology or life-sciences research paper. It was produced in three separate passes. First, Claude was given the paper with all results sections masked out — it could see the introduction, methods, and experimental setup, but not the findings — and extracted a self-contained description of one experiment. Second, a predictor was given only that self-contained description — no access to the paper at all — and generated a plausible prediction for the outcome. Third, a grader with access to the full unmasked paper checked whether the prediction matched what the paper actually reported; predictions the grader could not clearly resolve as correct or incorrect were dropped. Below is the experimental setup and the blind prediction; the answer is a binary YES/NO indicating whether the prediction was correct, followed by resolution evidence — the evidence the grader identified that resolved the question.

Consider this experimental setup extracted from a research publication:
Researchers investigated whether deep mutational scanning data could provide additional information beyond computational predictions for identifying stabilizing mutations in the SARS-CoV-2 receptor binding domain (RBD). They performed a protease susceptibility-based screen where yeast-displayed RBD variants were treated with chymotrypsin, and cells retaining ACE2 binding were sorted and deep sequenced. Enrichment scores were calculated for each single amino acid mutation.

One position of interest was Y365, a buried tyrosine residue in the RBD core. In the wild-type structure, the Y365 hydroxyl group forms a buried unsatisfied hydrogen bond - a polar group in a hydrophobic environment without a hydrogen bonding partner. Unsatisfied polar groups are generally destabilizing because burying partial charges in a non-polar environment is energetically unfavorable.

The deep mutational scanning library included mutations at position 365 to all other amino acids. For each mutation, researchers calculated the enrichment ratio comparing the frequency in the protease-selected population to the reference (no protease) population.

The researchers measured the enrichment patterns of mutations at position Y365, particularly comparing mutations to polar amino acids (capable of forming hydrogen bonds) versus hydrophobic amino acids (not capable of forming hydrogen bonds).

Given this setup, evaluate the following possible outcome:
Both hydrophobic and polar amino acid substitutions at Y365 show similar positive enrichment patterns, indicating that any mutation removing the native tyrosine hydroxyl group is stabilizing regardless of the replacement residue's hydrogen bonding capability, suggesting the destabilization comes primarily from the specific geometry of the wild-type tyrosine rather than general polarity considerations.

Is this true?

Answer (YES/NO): NO